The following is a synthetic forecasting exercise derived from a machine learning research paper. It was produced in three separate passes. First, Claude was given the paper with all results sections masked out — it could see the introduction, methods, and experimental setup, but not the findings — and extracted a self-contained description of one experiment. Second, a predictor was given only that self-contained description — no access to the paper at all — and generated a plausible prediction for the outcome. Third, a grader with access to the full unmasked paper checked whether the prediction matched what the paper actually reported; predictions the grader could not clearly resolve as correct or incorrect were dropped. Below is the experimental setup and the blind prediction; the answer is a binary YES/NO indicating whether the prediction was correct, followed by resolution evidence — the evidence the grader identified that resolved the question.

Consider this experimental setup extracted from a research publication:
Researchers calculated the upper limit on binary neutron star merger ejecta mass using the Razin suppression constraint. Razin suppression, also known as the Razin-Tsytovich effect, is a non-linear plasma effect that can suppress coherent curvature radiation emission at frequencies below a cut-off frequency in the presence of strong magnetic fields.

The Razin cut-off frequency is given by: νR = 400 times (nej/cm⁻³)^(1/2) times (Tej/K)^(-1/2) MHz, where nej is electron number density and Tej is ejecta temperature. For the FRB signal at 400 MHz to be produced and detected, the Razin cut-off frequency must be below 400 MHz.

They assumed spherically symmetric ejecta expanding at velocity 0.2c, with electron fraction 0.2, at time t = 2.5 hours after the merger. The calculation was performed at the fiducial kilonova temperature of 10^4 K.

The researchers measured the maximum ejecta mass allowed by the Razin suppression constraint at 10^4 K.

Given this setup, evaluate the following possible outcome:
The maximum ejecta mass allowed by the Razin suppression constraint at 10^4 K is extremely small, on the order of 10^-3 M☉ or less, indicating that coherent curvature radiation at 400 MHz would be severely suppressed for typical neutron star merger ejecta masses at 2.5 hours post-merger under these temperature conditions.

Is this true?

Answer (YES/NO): NO